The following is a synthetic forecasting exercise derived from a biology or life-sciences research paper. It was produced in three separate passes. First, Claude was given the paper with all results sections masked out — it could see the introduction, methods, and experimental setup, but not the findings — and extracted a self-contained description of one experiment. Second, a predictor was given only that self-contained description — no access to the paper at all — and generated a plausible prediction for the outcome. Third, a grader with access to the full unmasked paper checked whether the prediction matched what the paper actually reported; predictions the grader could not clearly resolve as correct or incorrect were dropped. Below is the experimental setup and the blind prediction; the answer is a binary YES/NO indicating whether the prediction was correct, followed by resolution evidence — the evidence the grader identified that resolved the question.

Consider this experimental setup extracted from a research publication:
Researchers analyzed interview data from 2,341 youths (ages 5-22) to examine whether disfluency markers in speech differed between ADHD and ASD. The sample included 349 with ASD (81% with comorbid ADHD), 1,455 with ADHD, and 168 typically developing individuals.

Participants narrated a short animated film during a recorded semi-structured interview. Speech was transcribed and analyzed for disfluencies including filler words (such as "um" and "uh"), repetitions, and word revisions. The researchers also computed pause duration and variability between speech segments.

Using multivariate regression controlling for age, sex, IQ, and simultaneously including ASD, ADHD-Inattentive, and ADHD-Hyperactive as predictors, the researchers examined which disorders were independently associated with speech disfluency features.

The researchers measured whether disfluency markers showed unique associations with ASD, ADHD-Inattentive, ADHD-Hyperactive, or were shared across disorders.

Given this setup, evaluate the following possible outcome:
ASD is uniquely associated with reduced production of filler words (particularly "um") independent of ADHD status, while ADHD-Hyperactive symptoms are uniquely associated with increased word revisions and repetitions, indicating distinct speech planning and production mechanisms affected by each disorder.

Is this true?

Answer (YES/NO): NO